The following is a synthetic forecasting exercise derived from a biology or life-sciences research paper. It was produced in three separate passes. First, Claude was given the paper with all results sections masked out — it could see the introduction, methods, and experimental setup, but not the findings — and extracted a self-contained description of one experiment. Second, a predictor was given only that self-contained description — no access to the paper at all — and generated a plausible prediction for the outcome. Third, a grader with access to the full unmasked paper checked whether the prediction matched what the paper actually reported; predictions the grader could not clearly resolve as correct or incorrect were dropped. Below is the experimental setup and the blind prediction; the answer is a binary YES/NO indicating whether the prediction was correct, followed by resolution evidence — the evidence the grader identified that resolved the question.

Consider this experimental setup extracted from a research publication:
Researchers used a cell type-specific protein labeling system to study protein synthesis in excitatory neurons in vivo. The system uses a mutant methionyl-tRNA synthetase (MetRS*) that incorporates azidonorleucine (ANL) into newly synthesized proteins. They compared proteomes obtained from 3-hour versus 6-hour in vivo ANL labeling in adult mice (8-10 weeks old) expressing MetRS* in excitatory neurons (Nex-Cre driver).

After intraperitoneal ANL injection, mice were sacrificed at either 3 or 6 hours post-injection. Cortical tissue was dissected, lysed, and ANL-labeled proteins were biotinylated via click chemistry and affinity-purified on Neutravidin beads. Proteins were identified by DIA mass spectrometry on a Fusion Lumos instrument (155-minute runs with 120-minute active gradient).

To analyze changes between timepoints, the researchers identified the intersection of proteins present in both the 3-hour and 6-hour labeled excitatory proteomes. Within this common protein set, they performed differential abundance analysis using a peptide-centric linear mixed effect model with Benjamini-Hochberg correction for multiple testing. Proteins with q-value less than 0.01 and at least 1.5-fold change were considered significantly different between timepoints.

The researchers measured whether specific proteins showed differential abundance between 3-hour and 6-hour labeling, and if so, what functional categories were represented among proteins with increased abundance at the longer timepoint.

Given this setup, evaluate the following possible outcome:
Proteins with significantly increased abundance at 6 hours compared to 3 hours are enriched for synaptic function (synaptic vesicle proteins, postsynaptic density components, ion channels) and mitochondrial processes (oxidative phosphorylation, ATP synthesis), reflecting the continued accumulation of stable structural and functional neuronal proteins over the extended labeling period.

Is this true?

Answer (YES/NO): NO